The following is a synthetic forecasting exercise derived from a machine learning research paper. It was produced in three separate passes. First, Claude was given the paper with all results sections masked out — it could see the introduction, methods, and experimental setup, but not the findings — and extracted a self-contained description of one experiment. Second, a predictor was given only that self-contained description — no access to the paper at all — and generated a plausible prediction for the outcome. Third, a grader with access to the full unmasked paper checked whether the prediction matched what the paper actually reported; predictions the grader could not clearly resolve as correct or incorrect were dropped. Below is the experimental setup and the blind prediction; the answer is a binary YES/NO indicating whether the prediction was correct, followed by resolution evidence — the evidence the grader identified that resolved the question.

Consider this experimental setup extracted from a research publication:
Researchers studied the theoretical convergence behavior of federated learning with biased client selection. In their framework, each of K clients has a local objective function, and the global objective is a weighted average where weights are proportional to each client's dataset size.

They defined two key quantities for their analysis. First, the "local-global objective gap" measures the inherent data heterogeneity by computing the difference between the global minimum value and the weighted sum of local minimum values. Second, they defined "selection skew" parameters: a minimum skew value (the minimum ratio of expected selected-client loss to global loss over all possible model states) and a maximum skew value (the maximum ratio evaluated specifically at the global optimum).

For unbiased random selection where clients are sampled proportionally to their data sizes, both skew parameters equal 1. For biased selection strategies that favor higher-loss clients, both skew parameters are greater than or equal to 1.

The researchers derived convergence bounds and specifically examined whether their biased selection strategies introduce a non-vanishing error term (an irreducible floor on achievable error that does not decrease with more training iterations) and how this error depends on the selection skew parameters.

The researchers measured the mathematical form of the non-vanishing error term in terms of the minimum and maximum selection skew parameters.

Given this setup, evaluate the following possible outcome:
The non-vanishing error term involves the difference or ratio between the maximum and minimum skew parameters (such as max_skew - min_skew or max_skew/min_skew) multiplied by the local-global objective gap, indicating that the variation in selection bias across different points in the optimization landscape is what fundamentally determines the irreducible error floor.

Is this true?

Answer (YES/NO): YES